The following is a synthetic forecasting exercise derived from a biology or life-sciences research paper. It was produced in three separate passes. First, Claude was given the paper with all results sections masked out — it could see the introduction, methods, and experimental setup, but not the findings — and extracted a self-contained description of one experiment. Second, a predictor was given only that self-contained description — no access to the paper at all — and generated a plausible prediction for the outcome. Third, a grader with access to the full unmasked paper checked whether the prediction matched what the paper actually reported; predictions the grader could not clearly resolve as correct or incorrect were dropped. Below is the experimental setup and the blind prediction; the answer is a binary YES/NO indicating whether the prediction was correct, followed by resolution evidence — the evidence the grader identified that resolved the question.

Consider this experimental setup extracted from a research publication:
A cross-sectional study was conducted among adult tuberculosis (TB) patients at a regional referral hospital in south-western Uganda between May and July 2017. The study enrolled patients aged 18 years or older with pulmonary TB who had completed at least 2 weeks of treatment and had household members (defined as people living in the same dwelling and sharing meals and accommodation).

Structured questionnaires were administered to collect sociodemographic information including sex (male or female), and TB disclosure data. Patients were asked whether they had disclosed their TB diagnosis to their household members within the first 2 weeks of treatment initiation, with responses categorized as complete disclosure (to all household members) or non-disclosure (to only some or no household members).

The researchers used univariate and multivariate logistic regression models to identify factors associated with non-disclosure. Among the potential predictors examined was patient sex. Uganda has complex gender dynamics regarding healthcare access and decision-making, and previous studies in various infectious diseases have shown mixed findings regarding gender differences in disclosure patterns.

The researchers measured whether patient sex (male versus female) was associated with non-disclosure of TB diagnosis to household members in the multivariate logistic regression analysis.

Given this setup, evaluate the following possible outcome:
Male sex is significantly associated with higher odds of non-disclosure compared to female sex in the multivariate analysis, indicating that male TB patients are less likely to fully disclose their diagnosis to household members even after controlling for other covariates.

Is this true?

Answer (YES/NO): NO